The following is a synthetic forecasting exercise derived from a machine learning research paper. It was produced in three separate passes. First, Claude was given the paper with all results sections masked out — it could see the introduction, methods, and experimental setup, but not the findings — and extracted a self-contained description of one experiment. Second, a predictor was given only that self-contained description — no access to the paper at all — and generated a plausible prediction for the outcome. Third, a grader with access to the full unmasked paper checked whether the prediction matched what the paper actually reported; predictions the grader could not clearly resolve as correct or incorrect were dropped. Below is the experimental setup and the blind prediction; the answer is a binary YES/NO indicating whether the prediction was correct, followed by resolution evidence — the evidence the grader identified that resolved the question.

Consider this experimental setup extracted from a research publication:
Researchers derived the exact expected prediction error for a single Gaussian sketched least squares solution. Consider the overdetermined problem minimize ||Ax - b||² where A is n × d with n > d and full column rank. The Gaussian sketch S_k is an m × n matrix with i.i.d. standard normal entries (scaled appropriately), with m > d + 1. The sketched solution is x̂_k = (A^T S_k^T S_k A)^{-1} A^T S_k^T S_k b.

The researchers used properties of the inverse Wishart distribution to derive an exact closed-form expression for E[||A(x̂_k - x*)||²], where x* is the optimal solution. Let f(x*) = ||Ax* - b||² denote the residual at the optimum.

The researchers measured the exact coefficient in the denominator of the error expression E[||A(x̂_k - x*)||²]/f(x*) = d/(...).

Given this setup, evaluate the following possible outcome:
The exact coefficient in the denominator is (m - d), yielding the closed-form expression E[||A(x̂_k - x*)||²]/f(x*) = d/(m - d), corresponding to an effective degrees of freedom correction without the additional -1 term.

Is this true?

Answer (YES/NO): NO